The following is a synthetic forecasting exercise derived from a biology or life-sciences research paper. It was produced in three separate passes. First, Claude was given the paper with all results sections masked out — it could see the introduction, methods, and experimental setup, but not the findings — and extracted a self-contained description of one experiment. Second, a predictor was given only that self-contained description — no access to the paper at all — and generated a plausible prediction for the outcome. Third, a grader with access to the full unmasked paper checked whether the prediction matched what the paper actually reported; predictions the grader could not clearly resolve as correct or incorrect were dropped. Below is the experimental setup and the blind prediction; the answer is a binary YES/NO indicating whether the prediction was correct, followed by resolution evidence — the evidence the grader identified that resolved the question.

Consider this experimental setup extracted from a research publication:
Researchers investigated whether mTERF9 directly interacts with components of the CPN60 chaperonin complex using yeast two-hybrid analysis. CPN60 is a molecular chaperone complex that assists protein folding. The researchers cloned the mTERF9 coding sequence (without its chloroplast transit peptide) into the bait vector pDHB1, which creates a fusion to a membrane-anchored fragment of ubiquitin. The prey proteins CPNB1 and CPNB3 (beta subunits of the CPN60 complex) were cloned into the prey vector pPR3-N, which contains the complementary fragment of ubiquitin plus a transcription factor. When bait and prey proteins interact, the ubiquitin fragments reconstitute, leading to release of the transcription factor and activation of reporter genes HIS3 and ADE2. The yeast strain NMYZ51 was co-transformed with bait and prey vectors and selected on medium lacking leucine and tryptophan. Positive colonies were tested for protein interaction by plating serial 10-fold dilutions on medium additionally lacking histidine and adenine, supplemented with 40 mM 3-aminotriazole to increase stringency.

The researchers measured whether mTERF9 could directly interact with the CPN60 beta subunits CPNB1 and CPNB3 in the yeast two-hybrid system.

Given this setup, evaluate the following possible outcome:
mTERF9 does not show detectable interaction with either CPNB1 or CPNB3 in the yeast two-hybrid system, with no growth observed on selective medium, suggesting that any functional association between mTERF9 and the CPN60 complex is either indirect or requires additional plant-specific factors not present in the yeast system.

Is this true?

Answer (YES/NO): NO